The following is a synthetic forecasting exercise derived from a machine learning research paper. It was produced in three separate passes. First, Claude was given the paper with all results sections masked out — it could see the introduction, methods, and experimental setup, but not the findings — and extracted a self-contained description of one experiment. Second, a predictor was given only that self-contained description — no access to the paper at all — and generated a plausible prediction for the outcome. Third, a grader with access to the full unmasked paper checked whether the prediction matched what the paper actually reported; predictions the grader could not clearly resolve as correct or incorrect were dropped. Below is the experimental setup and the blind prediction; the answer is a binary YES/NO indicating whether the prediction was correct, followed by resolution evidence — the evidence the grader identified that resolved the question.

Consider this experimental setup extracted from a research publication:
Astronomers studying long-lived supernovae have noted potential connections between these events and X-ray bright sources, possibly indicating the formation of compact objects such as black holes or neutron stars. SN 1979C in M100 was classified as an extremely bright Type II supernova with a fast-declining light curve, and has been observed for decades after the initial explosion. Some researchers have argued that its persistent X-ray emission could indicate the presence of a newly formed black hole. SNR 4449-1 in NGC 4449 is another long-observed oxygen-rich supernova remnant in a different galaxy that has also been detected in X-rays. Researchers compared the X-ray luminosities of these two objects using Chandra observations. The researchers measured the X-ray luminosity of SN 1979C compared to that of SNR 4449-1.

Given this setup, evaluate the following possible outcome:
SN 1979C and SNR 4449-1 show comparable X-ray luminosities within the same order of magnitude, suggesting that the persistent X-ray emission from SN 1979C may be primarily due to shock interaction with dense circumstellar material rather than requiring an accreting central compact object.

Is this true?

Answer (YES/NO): NO